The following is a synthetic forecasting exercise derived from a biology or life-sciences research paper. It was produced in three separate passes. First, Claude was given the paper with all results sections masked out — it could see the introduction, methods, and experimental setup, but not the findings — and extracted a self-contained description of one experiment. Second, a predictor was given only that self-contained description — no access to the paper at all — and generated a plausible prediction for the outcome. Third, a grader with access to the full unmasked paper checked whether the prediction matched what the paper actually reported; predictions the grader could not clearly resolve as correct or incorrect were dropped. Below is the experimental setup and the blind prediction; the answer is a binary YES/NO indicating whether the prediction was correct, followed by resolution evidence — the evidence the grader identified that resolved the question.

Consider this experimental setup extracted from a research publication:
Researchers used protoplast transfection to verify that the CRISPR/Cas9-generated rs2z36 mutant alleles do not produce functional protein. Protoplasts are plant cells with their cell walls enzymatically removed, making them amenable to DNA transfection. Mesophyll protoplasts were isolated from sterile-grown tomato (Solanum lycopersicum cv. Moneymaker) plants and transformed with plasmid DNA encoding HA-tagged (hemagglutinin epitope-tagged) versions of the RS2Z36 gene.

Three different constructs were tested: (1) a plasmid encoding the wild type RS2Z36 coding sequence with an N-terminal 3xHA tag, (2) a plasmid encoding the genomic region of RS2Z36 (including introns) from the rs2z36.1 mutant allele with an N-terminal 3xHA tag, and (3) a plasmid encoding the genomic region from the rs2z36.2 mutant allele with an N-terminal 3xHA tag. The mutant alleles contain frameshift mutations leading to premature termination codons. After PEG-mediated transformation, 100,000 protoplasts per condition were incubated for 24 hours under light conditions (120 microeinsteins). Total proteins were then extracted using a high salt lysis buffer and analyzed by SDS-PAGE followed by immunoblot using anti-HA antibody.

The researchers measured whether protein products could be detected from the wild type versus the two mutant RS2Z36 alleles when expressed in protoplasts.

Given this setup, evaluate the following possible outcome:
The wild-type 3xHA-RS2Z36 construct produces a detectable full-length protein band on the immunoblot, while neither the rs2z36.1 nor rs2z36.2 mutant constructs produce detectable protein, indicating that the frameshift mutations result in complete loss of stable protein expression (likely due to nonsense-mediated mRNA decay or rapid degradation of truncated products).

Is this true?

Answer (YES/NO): YES